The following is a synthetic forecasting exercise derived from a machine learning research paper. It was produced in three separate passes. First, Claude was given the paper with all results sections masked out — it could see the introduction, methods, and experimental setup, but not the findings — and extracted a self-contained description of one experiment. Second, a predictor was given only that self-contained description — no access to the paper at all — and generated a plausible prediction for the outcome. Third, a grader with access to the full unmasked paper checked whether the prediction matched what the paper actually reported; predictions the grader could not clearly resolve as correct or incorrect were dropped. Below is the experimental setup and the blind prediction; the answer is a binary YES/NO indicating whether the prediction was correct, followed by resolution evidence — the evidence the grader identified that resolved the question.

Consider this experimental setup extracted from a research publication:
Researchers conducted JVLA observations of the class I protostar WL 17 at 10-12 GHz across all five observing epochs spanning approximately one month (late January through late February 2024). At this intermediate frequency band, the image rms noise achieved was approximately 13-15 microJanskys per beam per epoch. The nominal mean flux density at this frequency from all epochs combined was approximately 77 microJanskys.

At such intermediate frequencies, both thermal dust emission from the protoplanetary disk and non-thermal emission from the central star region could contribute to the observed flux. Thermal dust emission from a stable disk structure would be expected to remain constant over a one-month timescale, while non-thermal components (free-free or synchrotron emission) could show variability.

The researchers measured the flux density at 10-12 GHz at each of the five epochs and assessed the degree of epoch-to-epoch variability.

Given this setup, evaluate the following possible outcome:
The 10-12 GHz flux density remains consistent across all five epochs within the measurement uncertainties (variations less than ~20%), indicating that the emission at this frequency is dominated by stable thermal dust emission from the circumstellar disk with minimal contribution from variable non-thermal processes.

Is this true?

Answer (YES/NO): NO